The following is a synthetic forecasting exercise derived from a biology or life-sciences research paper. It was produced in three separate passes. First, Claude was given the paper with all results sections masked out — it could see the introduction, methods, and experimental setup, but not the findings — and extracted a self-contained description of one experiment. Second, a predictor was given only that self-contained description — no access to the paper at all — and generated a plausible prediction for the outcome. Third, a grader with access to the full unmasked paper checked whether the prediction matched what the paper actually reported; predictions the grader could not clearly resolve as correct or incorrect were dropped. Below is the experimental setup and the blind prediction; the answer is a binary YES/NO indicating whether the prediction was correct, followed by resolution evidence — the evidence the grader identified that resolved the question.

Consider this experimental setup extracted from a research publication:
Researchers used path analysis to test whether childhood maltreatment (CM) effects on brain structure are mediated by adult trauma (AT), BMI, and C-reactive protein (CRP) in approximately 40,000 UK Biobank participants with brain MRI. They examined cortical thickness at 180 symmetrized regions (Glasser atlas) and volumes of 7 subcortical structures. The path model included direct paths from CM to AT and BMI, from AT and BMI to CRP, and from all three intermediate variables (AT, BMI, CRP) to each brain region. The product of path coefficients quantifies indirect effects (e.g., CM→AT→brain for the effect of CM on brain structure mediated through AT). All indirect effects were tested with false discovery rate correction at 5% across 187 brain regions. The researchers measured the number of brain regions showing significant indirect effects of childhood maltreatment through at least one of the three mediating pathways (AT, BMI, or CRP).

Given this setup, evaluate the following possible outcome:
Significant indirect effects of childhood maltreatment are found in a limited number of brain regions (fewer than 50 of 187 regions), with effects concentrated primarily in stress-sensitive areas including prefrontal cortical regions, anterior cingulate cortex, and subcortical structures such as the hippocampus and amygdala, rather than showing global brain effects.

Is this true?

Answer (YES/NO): NO